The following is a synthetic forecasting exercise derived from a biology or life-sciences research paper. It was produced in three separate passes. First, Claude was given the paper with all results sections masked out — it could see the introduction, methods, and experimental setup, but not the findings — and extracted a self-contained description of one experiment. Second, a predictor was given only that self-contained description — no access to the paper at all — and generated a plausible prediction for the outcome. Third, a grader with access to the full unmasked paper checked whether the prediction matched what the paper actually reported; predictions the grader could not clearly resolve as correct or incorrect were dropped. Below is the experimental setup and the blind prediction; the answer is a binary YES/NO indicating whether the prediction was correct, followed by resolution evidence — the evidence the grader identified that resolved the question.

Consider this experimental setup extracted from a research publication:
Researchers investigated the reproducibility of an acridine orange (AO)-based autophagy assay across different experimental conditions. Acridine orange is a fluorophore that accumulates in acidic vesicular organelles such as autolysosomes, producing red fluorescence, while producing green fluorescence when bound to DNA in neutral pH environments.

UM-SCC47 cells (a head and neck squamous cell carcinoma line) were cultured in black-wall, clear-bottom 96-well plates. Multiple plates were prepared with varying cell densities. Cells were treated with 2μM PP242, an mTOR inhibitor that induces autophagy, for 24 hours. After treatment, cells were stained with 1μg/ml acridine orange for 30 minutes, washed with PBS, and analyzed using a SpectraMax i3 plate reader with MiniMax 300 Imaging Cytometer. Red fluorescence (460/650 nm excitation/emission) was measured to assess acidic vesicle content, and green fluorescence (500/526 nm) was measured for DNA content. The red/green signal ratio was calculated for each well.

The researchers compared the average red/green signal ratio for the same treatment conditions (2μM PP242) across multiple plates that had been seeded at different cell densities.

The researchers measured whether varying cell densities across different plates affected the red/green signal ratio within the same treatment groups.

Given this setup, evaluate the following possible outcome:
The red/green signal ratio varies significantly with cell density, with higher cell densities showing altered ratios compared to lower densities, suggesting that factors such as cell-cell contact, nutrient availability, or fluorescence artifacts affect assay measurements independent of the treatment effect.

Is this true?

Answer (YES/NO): NO